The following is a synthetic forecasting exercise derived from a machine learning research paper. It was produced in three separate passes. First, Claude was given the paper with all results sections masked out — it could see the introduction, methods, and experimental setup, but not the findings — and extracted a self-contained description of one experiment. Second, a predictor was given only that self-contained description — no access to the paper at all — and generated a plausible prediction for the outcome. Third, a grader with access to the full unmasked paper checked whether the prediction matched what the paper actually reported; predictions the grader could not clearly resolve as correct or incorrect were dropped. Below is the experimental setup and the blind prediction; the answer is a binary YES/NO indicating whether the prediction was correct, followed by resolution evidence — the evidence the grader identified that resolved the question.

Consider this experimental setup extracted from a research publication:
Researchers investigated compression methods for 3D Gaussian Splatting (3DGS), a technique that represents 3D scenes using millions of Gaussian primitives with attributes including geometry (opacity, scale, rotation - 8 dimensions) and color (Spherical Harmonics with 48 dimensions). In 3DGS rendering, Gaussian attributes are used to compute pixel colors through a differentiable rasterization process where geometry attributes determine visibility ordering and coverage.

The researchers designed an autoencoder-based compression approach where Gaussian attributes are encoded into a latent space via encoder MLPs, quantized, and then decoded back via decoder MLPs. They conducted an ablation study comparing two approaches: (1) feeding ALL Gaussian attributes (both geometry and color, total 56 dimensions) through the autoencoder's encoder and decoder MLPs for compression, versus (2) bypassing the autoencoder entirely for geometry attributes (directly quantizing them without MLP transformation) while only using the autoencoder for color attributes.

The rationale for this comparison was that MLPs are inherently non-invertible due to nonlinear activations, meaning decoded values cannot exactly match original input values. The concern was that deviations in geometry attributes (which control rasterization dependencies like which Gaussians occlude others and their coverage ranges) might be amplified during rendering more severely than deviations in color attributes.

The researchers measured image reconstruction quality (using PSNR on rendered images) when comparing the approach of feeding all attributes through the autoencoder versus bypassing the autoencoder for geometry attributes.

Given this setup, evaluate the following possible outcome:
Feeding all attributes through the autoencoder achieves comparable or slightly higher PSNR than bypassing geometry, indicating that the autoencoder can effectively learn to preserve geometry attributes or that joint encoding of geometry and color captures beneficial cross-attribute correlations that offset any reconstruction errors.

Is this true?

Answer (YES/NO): NO